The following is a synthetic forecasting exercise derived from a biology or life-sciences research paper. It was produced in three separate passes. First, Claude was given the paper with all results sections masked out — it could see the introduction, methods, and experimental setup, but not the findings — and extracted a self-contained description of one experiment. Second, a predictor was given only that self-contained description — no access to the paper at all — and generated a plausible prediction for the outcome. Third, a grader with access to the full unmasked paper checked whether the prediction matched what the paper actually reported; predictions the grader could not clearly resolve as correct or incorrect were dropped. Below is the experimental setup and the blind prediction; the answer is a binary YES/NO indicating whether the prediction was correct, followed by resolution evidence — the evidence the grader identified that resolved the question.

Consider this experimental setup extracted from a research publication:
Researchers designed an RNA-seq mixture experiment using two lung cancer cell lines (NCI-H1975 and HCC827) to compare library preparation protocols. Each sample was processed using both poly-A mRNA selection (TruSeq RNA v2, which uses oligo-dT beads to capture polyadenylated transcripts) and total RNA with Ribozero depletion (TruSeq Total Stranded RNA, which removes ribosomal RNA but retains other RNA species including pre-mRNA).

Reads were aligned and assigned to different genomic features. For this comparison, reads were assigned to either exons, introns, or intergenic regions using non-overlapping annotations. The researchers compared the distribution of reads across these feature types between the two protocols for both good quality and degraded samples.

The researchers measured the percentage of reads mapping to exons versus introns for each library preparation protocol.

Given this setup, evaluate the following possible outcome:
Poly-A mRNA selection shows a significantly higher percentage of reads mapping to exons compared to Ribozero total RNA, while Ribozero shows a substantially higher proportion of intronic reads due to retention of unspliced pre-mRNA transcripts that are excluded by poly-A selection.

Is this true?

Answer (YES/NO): YES